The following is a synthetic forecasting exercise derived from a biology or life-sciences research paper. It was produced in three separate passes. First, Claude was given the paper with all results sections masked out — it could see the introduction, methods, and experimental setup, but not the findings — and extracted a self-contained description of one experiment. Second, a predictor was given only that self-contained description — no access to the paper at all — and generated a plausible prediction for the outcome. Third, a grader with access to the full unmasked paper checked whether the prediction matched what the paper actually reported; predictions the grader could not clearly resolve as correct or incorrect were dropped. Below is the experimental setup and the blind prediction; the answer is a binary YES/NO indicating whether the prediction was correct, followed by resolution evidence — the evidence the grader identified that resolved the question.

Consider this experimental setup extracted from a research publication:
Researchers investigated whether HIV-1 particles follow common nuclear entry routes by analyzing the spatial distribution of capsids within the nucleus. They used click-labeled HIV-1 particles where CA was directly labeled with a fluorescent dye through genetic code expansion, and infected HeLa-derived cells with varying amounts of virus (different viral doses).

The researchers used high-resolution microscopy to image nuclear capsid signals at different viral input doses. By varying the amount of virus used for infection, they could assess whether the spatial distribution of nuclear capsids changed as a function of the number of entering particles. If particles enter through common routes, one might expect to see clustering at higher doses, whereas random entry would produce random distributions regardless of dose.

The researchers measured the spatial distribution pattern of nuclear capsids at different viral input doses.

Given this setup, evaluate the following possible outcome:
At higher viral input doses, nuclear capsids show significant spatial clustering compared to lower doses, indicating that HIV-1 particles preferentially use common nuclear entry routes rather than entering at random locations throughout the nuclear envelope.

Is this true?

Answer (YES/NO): YES